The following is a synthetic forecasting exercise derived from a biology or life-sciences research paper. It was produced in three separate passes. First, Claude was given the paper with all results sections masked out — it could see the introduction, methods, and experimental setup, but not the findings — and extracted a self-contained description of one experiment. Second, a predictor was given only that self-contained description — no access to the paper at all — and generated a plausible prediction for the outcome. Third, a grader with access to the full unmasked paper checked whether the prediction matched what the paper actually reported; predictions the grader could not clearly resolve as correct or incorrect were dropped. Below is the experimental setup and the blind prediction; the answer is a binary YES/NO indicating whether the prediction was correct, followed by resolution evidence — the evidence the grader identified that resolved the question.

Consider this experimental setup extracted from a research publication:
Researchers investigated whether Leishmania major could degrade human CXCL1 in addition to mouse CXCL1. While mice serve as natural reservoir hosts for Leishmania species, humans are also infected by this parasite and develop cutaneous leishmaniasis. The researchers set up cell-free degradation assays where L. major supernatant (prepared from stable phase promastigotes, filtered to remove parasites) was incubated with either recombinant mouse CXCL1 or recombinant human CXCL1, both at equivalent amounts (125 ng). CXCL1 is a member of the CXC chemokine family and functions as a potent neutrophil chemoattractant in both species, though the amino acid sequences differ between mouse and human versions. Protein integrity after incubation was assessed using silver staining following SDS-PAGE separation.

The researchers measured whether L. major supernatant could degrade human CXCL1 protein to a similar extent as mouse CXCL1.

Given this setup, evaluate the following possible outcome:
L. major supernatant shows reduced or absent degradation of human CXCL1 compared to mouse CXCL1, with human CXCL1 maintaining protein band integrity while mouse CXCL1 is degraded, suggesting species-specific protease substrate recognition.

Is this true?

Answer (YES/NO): YES